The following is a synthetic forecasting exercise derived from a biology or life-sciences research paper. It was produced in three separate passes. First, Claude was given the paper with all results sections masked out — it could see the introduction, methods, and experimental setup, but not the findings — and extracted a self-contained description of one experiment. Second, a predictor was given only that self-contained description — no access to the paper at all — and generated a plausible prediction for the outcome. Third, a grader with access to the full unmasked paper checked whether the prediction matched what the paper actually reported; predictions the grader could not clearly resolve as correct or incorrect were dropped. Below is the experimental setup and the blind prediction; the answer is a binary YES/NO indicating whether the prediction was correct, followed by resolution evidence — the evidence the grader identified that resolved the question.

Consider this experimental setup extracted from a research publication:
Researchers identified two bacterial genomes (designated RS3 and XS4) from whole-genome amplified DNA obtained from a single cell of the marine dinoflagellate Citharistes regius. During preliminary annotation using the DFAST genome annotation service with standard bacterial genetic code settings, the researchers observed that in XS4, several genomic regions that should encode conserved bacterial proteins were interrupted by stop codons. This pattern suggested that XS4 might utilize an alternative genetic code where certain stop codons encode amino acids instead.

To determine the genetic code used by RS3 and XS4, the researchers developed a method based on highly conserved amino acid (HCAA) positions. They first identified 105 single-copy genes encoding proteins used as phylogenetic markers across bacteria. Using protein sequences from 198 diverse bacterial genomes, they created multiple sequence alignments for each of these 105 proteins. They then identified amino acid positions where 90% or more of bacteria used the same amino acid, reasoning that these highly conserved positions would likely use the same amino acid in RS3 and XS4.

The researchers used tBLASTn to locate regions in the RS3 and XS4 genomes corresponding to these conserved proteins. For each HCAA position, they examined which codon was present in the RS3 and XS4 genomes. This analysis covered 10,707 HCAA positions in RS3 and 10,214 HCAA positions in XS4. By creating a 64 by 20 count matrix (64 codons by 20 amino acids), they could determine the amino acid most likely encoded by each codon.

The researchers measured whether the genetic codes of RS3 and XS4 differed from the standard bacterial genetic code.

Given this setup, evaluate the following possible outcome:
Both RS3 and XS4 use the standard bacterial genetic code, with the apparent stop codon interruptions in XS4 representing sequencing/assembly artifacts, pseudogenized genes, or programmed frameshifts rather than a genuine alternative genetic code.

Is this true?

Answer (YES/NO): NO